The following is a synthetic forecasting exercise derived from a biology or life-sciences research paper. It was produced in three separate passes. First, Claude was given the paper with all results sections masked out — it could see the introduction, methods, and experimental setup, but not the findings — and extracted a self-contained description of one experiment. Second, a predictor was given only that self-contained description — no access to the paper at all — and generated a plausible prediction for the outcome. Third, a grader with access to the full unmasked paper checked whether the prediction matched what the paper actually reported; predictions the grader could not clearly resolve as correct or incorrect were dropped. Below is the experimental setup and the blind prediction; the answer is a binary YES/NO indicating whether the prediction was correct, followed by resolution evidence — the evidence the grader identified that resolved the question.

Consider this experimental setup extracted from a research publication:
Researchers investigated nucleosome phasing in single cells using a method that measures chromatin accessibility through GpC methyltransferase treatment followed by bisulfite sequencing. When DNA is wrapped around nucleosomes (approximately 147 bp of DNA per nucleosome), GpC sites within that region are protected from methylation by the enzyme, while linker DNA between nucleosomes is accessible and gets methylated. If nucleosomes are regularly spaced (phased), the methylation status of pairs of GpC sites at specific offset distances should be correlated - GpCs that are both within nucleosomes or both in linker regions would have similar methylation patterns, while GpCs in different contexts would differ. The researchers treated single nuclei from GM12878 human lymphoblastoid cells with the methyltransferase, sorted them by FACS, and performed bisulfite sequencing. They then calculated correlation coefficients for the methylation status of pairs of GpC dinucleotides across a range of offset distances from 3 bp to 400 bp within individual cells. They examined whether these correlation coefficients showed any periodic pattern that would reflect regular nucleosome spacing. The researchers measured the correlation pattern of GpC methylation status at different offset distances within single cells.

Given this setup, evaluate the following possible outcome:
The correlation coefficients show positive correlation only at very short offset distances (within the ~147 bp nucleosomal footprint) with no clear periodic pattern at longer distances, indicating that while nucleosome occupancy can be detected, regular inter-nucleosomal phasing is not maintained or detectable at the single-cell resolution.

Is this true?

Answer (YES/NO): NO